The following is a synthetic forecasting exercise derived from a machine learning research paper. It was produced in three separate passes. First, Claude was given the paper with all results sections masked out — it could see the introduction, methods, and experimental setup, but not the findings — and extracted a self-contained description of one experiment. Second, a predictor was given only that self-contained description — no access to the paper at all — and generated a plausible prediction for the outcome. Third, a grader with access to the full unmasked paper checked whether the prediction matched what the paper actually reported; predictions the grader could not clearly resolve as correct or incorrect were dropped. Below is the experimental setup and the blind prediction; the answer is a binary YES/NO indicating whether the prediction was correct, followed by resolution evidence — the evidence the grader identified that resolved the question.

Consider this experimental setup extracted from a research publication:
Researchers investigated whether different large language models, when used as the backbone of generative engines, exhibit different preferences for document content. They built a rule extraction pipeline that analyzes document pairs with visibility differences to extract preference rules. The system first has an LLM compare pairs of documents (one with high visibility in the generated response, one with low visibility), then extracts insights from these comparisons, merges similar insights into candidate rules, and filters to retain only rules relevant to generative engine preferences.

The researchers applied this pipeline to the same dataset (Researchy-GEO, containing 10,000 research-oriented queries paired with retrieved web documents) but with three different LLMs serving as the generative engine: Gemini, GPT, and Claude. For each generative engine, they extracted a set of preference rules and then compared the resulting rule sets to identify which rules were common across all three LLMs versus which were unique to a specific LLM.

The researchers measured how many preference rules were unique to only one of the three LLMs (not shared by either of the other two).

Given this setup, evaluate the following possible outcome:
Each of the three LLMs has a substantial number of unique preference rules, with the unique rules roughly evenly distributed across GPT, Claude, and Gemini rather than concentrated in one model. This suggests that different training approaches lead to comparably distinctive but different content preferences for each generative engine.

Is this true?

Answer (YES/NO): NO